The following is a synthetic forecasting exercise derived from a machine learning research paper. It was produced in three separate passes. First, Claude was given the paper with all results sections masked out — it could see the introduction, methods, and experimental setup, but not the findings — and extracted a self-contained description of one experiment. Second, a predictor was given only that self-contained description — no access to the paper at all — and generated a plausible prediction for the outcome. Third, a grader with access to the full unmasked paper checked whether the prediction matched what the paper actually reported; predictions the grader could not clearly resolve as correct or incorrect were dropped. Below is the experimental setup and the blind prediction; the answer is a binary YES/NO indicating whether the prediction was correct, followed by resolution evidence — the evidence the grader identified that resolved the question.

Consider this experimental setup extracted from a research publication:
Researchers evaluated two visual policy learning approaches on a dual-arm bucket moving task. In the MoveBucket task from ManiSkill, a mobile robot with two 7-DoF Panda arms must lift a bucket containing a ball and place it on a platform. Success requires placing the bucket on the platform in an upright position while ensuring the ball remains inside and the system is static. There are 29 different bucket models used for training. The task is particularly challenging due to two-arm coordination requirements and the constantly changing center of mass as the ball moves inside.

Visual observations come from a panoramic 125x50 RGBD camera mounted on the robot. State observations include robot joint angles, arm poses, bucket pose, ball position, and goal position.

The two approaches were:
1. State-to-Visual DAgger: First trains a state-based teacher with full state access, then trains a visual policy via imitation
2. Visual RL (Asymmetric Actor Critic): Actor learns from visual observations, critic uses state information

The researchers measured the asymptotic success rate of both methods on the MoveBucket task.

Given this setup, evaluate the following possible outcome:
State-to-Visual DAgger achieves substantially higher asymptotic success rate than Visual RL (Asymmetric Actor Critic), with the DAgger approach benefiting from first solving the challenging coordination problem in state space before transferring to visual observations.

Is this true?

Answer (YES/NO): YES